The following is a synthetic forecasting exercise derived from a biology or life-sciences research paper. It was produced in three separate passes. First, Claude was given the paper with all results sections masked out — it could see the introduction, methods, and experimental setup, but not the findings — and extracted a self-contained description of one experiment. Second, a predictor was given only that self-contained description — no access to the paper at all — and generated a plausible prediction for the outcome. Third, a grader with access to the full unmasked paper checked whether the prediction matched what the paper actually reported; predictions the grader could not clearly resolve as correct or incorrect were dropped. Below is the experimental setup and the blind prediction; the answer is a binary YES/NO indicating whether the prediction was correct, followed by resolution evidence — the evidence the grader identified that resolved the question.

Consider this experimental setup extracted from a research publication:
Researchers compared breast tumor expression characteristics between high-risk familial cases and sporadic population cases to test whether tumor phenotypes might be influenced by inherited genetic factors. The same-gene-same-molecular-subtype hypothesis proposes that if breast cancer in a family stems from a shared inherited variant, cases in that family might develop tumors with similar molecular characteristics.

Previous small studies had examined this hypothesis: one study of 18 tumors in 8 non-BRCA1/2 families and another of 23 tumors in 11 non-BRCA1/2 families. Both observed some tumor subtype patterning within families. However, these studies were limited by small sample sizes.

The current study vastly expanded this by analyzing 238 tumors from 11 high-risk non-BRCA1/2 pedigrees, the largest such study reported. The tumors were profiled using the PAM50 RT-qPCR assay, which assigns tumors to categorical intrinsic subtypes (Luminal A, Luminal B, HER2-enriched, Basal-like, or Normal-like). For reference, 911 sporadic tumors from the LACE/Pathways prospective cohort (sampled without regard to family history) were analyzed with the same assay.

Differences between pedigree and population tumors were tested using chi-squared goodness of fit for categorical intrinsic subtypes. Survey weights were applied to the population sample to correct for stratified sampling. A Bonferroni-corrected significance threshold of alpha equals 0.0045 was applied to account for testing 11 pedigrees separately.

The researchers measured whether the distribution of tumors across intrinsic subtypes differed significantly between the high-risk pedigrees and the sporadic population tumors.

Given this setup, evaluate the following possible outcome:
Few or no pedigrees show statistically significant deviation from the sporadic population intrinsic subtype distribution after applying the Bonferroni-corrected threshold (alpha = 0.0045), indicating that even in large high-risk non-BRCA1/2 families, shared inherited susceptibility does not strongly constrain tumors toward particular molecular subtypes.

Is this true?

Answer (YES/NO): YES